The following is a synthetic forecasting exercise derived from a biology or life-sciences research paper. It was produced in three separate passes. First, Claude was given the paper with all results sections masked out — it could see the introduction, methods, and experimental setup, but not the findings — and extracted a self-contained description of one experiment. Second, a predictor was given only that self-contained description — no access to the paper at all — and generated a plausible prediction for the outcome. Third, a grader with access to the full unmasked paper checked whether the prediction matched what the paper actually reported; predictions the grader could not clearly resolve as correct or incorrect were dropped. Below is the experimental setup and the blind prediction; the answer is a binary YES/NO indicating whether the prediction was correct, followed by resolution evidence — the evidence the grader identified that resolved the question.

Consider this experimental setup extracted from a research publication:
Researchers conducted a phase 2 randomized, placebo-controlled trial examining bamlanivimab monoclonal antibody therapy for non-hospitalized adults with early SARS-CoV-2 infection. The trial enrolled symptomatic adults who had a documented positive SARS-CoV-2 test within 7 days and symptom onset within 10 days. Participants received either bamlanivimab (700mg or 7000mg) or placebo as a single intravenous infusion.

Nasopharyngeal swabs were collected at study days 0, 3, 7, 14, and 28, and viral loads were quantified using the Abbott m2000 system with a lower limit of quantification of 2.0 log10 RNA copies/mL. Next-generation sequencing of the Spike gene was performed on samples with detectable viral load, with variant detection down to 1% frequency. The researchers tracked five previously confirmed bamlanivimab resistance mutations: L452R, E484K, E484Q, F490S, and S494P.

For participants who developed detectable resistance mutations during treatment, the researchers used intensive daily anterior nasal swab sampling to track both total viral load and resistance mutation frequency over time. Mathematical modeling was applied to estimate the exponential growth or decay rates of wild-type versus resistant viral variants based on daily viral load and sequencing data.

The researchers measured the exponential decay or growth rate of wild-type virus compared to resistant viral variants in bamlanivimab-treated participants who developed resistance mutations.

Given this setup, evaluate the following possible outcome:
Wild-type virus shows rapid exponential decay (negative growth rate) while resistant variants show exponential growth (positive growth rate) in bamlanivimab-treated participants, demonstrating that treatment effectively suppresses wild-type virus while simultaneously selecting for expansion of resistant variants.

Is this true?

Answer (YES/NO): YES